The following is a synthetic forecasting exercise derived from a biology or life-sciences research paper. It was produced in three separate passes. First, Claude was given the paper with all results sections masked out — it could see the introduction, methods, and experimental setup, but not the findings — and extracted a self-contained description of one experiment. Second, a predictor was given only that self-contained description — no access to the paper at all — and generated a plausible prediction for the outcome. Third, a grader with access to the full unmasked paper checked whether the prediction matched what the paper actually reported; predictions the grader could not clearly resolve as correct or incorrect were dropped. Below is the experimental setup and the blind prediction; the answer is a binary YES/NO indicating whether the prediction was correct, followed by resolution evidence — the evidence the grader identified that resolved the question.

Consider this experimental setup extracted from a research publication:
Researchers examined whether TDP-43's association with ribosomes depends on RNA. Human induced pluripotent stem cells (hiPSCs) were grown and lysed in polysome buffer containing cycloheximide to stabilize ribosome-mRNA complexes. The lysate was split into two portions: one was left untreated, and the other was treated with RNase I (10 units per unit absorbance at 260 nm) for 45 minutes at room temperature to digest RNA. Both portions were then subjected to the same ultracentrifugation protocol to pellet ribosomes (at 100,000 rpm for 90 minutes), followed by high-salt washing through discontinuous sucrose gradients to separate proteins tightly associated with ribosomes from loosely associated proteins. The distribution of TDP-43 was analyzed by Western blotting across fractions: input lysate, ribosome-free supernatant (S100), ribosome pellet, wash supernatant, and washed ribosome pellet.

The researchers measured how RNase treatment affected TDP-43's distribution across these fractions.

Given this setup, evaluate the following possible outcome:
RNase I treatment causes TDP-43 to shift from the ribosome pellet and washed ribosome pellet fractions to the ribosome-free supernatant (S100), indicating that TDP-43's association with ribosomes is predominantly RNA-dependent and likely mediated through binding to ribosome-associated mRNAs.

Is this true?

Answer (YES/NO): NO